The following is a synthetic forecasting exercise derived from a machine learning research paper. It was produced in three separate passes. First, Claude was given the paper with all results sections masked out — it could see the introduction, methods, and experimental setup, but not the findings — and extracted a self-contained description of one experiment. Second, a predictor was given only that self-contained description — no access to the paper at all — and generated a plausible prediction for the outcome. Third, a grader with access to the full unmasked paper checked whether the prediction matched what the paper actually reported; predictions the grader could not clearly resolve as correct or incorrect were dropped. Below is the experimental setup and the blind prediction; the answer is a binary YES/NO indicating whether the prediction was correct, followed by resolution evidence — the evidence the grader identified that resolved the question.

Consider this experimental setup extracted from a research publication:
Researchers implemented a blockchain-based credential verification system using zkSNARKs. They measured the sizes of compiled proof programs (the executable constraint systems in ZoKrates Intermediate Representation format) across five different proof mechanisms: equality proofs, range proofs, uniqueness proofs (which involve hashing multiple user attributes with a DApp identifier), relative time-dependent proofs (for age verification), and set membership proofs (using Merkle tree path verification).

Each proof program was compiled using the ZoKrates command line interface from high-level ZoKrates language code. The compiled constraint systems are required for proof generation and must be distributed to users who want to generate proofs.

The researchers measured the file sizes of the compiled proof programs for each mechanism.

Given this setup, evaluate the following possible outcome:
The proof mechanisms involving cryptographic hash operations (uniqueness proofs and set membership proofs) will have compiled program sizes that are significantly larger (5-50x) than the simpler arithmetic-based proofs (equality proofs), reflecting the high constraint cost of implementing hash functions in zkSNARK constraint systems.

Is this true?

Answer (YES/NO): NO